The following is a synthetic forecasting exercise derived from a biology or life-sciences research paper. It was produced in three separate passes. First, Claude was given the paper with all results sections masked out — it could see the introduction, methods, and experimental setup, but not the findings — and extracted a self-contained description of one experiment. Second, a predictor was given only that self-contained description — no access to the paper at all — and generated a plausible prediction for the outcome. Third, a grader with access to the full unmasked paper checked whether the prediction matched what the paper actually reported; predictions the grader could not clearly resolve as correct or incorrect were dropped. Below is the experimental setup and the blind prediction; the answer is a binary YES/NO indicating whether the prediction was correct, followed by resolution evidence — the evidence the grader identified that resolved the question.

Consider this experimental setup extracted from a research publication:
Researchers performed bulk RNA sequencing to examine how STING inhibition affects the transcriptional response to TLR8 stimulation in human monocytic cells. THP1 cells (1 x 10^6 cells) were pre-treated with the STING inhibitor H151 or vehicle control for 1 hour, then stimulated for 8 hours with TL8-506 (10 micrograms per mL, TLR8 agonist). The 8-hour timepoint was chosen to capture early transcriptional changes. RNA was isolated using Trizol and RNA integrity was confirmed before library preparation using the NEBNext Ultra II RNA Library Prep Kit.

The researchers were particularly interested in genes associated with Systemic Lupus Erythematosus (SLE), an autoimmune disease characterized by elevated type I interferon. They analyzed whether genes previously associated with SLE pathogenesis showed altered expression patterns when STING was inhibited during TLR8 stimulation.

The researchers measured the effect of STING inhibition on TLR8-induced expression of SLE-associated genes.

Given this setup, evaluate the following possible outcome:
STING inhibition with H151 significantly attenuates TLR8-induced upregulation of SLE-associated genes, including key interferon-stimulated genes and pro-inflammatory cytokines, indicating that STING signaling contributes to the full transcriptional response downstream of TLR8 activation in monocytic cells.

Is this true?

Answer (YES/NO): YES